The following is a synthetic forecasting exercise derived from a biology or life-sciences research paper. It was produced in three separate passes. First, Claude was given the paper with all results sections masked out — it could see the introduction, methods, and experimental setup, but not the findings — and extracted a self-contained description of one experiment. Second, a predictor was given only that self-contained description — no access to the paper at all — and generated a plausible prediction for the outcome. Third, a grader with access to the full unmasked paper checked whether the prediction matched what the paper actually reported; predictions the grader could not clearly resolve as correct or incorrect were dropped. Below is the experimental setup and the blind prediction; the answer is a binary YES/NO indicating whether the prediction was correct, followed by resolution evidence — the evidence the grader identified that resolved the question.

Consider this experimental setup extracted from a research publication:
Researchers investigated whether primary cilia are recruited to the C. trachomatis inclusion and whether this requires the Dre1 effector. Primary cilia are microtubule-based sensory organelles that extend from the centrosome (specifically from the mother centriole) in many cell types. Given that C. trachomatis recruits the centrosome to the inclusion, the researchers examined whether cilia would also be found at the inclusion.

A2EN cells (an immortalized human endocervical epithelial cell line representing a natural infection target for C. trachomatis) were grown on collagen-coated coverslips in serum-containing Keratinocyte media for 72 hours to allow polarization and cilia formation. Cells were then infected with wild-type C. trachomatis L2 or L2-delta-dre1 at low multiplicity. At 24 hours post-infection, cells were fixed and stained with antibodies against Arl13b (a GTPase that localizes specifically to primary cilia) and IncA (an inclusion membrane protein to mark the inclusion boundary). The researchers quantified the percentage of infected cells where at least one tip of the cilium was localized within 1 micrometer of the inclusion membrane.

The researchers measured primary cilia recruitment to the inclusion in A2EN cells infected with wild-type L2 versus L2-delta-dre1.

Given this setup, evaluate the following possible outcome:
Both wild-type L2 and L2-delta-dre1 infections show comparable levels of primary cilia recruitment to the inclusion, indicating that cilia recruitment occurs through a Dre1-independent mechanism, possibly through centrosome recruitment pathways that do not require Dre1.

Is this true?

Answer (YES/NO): NO